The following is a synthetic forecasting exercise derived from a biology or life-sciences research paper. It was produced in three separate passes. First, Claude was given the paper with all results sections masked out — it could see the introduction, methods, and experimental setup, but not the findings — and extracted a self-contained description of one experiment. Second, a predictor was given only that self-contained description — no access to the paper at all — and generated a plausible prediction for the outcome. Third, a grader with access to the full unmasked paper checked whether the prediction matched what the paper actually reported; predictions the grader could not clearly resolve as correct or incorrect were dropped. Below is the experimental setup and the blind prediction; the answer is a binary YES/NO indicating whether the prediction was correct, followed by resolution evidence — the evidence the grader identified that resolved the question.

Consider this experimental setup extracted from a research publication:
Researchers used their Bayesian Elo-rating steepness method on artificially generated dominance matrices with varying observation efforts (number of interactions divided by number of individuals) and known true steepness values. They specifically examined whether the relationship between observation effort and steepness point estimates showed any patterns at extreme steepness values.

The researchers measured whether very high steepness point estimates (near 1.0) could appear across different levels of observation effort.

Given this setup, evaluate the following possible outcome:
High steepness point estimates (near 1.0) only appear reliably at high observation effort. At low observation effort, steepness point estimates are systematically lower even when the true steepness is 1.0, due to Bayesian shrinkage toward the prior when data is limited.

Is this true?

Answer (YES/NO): NO